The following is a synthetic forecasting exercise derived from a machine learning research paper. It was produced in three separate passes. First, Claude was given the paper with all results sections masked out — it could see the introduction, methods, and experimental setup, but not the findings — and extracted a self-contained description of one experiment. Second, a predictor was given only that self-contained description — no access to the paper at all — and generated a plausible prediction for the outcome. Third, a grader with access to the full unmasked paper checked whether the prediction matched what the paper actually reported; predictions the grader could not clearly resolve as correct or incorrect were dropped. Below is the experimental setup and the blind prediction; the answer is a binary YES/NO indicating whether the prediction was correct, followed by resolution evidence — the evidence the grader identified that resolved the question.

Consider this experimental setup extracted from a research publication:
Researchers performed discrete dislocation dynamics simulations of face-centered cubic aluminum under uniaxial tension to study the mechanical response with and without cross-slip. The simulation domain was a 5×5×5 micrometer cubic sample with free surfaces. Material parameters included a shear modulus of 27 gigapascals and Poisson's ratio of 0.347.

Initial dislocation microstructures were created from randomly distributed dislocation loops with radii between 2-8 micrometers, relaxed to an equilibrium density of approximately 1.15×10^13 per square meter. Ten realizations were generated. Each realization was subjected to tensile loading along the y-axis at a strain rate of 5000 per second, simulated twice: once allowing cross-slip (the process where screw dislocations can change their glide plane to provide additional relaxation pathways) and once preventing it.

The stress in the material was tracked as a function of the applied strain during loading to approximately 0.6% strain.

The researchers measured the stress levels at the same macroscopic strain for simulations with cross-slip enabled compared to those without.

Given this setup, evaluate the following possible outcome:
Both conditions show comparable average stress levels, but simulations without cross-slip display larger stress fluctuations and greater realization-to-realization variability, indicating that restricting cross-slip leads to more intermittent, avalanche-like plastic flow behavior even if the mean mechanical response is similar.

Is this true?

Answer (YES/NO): NO